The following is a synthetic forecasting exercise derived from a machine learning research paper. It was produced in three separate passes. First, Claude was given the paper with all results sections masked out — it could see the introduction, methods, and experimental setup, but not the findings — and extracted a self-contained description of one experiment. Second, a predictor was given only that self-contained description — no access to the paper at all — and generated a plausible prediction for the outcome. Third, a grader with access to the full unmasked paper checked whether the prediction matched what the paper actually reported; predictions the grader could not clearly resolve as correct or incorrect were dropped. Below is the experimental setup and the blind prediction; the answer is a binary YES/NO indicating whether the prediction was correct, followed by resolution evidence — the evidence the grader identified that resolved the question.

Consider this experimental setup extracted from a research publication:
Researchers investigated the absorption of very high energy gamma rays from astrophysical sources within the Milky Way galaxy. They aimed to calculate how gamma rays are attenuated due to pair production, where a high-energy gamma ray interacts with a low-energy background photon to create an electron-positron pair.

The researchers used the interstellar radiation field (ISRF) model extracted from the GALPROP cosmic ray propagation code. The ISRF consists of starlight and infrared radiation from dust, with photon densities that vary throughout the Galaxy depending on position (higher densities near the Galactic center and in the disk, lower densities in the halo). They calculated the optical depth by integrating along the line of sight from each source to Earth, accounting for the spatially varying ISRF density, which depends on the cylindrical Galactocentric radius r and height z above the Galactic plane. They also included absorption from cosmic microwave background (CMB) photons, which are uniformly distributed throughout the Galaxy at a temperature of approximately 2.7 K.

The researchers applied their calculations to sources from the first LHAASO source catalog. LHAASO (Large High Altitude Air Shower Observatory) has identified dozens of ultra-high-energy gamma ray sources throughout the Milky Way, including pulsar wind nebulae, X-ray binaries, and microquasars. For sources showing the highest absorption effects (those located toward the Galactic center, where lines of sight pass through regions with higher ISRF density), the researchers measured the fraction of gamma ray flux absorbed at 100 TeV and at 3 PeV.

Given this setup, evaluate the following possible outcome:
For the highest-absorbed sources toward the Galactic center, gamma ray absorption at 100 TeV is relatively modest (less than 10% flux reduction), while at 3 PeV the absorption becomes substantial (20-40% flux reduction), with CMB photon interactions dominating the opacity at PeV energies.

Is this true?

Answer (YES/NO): NO